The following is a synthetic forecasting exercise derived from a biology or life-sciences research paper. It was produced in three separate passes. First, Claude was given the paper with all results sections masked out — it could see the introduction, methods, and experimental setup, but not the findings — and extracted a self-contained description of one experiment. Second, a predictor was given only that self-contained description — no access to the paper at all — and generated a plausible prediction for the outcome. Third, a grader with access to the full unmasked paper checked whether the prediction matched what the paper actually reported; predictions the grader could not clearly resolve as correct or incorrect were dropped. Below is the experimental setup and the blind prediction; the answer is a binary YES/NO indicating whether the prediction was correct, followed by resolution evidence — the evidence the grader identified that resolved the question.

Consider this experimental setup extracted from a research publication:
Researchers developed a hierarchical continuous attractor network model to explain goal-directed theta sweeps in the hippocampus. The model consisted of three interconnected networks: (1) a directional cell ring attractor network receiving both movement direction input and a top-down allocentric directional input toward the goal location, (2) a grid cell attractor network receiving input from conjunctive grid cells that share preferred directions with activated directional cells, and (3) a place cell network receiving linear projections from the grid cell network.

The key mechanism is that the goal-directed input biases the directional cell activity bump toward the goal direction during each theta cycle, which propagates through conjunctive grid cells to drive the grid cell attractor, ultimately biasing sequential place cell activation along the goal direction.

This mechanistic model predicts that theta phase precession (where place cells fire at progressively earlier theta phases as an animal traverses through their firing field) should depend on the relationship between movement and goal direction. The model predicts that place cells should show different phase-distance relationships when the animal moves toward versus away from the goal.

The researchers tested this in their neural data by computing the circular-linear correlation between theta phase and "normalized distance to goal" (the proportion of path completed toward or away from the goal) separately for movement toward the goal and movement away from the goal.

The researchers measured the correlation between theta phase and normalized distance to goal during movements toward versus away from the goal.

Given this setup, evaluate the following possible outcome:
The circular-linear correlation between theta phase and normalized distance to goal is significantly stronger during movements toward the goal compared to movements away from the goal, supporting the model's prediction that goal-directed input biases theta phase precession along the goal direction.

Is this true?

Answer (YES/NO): YES